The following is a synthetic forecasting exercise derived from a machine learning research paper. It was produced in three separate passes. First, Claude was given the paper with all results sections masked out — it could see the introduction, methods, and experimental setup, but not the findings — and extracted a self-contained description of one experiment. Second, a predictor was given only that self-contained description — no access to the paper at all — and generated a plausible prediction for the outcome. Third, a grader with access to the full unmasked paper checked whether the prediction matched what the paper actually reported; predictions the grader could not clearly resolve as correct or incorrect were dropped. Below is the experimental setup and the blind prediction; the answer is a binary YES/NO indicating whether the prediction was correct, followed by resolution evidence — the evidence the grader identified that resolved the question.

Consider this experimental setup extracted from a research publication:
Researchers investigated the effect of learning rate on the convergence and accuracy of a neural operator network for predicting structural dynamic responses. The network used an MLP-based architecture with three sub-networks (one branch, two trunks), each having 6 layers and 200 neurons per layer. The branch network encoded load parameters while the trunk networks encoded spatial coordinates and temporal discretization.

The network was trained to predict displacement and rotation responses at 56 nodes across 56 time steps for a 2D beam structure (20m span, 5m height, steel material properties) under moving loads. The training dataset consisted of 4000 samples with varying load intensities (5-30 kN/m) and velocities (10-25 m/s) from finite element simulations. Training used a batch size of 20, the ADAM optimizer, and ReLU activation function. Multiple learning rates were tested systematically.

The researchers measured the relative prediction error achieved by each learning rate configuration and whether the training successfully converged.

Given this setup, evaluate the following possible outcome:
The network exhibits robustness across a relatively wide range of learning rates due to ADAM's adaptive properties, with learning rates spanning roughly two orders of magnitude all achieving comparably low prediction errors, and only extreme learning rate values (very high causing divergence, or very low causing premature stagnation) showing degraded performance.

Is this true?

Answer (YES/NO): NO